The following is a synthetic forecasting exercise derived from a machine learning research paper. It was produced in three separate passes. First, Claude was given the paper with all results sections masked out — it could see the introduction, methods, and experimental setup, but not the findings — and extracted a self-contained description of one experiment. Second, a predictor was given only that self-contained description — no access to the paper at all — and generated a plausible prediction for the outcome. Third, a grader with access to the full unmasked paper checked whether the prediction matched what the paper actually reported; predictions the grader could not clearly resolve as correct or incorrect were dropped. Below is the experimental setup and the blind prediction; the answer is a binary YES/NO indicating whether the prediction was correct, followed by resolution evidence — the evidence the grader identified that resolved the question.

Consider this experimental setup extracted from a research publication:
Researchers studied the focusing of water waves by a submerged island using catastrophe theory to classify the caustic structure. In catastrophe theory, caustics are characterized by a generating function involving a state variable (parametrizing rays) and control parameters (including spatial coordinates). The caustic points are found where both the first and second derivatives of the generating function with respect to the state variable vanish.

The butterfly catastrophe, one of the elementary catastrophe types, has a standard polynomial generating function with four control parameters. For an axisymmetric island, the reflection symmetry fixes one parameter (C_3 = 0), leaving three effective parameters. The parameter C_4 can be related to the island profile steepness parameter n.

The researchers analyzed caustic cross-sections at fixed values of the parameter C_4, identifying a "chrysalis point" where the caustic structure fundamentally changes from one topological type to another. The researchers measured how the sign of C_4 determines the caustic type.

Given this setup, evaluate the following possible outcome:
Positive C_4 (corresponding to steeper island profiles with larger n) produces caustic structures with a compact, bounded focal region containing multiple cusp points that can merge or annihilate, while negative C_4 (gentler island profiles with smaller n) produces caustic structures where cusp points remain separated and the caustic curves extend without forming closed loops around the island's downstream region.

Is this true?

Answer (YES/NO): NO